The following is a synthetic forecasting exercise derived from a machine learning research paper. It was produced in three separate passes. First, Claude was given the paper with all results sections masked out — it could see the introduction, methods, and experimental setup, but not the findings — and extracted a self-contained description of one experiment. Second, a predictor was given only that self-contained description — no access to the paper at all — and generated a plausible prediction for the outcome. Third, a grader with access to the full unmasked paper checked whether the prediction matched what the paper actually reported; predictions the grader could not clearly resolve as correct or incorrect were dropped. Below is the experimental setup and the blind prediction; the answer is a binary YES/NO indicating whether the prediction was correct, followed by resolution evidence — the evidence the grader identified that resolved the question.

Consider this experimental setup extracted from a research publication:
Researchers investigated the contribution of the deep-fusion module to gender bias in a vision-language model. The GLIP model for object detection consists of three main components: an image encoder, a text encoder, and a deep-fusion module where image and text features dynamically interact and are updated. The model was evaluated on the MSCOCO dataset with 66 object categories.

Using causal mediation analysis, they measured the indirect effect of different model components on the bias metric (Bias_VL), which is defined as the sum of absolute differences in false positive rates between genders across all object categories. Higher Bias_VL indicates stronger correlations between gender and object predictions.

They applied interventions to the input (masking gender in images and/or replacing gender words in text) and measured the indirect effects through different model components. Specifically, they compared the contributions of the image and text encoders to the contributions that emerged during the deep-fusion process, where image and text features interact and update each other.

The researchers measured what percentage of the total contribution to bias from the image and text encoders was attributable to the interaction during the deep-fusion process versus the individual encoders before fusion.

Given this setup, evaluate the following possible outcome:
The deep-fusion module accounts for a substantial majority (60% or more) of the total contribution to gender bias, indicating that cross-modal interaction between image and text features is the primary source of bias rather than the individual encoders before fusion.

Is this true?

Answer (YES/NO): NO